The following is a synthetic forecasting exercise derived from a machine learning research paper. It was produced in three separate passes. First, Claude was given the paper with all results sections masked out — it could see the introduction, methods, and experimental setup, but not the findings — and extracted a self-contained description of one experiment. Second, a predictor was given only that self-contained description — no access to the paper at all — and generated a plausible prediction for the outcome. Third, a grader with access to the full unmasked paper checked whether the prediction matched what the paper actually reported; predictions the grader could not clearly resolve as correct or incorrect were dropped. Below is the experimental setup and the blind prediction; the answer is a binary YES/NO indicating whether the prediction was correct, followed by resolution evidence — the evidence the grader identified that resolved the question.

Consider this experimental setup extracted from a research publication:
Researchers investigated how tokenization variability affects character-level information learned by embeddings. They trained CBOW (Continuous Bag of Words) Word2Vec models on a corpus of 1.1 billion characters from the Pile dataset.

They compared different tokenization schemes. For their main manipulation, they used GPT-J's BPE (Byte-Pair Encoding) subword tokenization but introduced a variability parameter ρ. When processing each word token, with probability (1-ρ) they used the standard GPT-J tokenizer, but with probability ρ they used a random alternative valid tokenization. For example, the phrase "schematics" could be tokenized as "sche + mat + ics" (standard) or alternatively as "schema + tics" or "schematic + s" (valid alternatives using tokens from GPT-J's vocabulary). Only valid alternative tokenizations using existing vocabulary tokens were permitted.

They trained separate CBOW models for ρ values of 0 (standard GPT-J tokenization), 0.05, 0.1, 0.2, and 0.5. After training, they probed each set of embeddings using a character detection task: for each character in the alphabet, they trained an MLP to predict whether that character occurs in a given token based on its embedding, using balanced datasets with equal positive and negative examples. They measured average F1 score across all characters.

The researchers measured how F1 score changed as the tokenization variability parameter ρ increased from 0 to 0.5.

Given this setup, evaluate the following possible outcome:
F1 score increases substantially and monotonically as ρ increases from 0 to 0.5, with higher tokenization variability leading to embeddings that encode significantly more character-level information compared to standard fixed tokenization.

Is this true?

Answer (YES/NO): NO